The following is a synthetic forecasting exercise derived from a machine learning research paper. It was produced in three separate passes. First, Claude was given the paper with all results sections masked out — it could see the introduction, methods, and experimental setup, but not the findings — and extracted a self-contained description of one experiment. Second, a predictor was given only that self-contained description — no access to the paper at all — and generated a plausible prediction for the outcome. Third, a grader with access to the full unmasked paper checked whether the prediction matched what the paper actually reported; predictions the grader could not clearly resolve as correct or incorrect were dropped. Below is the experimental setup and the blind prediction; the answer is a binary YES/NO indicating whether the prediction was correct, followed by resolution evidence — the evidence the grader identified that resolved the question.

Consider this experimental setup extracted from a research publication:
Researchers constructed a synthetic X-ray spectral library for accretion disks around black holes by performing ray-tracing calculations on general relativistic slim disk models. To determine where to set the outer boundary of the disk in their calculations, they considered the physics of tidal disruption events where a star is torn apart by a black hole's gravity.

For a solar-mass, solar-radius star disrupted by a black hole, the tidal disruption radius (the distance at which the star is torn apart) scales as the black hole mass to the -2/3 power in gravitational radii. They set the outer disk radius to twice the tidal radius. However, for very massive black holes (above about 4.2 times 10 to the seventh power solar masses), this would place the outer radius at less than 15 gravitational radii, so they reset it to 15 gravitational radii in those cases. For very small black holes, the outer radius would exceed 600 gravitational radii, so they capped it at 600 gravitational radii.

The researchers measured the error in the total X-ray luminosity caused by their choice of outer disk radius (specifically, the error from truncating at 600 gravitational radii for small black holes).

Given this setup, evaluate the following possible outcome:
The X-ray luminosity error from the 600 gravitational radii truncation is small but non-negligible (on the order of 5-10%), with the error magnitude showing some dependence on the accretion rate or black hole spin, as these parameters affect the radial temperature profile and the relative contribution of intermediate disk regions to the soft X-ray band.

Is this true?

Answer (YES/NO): NO